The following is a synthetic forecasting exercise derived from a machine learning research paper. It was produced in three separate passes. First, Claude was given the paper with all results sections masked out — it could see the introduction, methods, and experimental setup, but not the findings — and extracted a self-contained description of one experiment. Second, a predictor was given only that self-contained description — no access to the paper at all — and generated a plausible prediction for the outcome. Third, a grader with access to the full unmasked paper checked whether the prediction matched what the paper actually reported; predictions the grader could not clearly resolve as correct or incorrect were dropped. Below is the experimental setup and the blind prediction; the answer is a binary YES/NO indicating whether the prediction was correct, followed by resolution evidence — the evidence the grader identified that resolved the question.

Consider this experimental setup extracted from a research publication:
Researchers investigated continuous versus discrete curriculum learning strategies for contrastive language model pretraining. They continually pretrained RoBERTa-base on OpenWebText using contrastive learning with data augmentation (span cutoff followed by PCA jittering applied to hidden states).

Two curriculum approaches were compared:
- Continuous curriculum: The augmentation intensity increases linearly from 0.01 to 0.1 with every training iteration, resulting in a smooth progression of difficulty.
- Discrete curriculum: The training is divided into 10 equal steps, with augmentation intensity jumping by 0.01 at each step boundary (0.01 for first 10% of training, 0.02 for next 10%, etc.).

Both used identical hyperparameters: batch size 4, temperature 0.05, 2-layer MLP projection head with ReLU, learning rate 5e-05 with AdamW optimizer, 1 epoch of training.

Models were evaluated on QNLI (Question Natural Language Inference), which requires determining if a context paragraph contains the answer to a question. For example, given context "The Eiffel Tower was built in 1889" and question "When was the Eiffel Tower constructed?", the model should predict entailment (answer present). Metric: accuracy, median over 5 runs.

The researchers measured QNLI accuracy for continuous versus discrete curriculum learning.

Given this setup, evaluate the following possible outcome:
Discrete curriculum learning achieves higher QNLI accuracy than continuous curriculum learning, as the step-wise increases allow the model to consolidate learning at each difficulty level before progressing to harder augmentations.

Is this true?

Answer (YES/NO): YES